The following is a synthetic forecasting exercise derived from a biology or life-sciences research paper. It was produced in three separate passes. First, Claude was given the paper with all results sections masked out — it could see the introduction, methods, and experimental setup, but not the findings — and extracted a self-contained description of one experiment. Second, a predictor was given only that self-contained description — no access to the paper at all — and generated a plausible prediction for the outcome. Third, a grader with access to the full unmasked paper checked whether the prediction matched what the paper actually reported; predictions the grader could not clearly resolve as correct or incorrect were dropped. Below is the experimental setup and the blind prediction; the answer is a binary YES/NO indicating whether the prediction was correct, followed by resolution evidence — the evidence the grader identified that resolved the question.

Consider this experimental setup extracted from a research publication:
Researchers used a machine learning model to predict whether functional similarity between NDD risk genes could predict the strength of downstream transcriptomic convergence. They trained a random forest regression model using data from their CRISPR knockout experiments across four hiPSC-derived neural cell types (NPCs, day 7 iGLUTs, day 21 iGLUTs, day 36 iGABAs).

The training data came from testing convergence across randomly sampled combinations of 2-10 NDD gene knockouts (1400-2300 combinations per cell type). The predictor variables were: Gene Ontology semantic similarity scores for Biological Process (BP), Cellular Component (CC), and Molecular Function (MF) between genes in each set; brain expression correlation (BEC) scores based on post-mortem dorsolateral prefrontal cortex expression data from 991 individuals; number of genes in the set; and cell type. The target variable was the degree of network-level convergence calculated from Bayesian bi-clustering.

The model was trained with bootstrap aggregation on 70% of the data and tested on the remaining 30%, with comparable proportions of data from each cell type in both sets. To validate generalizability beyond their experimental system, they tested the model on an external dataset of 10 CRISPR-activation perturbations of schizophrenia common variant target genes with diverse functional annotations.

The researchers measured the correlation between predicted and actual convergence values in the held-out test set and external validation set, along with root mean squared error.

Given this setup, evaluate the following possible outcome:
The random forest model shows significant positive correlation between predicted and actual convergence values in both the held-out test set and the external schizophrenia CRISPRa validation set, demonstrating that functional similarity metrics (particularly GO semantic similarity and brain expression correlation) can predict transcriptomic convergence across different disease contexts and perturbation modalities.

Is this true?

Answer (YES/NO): YES